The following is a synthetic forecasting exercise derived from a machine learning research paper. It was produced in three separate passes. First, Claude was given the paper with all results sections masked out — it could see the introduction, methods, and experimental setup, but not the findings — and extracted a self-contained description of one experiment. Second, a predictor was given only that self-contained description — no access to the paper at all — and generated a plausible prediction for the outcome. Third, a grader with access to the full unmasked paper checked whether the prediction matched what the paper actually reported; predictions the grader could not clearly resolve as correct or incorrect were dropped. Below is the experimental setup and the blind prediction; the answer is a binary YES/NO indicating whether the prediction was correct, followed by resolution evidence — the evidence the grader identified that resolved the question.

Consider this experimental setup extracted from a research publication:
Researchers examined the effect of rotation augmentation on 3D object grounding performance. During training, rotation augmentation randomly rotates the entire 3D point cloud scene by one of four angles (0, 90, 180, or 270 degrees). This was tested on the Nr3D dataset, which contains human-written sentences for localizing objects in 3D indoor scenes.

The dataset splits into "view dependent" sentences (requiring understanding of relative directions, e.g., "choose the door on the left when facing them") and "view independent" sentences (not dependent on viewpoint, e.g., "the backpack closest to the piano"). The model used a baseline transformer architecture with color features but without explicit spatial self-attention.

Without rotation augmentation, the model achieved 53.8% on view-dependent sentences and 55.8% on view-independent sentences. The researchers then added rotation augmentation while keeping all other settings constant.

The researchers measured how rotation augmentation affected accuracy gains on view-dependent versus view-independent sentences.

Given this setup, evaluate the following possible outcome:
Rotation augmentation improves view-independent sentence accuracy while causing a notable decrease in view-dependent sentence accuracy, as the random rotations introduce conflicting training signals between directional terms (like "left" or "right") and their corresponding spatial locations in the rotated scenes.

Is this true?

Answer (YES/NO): NO